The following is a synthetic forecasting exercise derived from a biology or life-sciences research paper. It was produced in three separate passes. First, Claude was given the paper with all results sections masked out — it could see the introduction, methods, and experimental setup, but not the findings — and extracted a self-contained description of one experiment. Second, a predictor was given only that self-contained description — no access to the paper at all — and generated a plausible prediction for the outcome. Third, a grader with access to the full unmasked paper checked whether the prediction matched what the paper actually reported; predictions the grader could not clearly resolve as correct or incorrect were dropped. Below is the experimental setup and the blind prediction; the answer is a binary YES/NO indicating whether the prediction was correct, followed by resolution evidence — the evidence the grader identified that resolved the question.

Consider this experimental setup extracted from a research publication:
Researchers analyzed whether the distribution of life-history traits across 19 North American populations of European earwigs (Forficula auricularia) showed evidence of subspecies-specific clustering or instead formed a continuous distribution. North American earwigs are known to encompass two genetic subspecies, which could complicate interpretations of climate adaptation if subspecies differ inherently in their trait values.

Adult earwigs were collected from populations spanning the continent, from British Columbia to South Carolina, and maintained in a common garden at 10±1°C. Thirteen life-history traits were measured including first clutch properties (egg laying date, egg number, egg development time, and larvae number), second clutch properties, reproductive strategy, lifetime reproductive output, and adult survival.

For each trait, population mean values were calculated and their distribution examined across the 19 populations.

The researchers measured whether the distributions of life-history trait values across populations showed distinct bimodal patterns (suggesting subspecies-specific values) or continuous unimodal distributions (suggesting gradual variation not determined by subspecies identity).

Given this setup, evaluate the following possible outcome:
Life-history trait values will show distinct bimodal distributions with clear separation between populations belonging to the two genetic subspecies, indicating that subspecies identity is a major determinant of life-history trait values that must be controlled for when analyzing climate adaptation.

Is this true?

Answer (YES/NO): NO